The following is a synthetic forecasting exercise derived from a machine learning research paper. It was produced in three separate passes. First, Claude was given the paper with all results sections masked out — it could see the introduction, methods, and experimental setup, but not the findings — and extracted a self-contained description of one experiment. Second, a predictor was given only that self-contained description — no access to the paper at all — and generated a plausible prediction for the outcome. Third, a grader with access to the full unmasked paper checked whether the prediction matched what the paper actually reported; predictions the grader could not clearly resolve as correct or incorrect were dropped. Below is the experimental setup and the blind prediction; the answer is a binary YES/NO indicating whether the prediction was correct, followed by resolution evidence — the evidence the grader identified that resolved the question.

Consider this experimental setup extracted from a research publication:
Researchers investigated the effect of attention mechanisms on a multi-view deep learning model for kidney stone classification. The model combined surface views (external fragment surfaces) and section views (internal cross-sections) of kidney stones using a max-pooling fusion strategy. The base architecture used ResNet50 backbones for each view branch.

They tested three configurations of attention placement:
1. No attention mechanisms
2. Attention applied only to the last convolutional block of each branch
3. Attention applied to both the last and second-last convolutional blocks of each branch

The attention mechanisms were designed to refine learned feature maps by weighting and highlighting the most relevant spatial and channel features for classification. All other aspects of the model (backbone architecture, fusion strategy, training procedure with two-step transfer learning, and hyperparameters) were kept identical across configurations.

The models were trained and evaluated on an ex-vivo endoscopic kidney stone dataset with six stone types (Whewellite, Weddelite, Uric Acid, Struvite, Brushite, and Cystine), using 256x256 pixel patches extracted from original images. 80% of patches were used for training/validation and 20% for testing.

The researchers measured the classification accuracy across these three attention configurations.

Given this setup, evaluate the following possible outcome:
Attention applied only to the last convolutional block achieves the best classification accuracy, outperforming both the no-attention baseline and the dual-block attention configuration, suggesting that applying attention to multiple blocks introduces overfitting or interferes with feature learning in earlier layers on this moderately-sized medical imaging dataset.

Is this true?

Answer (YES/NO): NO